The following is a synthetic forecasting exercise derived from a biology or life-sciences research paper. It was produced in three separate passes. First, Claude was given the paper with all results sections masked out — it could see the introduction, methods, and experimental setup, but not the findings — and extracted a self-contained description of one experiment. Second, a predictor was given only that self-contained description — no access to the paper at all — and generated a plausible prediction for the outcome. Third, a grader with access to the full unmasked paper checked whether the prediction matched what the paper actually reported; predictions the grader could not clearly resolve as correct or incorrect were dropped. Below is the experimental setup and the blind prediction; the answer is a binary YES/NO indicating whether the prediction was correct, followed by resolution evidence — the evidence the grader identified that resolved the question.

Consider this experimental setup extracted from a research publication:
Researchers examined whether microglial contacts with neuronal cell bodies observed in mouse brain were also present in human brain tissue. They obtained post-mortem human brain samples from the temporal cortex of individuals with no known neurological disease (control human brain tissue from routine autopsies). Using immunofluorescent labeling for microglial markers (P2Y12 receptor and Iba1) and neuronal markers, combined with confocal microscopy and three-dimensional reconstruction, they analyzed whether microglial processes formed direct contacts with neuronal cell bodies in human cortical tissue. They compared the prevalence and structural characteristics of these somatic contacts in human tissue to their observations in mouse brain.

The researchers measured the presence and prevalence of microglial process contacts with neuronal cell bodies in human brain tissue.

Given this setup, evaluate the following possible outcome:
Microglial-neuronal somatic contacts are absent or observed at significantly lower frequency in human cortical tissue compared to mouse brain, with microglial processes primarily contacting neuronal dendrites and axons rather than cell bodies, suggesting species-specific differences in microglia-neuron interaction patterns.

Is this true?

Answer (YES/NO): NO